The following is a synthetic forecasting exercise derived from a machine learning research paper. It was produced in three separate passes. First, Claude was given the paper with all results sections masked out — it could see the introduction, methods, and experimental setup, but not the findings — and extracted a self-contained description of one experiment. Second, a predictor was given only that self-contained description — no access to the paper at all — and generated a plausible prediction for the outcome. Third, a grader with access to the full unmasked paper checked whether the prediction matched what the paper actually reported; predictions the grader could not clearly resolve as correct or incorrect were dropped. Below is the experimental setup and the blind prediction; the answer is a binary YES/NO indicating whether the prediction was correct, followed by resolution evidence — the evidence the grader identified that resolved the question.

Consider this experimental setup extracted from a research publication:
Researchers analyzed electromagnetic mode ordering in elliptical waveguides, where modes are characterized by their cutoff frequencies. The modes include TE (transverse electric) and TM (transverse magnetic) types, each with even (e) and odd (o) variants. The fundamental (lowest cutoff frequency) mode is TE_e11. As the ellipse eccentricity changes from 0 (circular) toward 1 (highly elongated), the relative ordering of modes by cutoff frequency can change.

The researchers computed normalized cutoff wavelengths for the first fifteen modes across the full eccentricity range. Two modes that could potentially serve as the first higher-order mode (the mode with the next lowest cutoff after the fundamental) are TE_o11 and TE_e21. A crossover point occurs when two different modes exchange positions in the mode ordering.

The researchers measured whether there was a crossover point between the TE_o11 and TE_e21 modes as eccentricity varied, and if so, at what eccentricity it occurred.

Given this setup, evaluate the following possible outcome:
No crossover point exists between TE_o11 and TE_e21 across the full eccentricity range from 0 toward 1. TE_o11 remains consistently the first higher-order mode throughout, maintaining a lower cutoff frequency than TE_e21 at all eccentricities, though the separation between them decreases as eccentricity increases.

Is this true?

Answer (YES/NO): NO